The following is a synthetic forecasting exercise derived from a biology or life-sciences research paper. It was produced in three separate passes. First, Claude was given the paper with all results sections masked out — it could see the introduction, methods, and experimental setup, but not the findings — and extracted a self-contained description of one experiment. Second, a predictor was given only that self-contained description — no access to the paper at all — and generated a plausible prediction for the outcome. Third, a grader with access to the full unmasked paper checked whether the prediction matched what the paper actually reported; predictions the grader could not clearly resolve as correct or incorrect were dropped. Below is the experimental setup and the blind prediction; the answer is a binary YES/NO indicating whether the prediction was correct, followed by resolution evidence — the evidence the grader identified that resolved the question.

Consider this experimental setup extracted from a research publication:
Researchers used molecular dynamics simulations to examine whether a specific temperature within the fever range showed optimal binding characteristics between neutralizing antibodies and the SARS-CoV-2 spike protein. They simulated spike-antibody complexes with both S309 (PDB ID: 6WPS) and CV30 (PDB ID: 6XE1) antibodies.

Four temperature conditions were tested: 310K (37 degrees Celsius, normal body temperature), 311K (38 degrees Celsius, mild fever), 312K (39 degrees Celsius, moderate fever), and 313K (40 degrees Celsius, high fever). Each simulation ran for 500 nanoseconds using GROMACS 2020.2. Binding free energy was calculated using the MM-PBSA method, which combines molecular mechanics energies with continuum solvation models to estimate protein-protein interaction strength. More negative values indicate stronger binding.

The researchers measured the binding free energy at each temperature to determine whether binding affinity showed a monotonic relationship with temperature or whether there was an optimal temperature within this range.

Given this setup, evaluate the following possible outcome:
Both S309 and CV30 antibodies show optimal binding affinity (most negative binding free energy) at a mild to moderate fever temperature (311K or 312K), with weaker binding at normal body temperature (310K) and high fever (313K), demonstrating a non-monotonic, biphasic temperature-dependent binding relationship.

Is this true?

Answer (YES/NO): YES